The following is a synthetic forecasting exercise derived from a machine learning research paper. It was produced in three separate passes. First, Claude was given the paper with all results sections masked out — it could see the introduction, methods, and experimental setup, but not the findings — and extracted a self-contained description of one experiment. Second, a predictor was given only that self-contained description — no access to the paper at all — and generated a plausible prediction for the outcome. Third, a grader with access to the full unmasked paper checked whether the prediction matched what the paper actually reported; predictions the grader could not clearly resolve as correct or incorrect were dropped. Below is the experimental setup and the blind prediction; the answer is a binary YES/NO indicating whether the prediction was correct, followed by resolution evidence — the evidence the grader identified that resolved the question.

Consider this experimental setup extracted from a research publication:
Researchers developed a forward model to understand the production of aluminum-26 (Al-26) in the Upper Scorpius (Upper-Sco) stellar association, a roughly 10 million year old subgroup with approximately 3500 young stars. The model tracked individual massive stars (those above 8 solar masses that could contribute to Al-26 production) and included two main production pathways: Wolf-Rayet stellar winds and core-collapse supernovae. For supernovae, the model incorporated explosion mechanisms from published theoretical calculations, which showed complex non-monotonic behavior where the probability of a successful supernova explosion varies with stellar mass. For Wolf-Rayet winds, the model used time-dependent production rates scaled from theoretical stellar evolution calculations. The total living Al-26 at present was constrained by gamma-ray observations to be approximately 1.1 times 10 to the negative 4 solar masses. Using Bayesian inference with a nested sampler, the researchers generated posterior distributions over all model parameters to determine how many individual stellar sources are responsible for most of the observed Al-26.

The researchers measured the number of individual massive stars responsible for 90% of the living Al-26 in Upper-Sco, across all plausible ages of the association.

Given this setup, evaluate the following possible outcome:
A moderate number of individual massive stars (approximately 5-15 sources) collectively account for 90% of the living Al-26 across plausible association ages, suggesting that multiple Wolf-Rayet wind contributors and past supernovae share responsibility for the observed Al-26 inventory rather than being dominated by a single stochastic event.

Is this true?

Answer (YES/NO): NO